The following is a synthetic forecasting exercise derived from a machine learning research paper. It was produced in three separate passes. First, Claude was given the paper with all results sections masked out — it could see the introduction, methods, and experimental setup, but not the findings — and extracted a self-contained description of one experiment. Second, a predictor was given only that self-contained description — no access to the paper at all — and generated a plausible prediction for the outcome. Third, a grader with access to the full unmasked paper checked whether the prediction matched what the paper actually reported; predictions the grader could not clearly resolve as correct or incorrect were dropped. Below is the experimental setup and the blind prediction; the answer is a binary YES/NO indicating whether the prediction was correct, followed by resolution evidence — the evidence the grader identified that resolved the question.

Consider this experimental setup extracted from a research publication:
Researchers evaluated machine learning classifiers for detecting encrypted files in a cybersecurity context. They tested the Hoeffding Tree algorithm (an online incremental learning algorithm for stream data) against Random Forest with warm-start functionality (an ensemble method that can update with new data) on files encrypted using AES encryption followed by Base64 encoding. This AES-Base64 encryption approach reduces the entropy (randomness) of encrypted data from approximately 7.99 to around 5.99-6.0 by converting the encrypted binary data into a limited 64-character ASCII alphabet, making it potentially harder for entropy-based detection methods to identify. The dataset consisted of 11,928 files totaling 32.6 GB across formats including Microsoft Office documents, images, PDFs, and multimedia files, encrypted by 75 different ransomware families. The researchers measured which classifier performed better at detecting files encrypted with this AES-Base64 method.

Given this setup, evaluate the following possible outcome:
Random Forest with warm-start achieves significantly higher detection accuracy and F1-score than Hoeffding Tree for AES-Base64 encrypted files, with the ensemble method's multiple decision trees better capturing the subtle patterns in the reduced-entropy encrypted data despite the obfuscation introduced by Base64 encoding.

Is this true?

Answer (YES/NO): NO